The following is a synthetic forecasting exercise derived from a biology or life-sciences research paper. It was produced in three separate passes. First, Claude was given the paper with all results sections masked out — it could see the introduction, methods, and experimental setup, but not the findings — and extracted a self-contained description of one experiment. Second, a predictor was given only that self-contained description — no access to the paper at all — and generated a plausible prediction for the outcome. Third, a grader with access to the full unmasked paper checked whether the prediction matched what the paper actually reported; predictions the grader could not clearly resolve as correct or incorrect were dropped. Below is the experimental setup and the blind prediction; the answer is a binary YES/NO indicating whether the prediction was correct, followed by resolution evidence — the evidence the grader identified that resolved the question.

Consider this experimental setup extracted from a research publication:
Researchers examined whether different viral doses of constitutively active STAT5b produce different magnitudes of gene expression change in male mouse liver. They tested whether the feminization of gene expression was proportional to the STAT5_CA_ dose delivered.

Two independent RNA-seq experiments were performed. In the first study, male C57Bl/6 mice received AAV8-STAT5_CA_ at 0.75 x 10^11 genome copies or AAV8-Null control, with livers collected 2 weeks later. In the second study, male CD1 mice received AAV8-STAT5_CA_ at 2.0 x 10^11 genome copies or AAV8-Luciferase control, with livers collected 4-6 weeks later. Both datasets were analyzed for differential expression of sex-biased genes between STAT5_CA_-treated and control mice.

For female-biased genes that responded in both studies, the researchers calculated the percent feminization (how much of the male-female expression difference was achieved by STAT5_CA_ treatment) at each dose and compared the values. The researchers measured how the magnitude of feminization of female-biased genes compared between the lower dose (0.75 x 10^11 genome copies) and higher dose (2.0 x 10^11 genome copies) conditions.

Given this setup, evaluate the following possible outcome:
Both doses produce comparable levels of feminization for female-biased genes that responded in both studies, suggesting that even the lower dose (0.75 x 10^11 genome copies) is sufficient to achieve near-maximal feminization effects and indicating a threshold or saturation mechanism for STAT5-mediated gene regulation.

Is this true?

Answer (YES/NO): NO